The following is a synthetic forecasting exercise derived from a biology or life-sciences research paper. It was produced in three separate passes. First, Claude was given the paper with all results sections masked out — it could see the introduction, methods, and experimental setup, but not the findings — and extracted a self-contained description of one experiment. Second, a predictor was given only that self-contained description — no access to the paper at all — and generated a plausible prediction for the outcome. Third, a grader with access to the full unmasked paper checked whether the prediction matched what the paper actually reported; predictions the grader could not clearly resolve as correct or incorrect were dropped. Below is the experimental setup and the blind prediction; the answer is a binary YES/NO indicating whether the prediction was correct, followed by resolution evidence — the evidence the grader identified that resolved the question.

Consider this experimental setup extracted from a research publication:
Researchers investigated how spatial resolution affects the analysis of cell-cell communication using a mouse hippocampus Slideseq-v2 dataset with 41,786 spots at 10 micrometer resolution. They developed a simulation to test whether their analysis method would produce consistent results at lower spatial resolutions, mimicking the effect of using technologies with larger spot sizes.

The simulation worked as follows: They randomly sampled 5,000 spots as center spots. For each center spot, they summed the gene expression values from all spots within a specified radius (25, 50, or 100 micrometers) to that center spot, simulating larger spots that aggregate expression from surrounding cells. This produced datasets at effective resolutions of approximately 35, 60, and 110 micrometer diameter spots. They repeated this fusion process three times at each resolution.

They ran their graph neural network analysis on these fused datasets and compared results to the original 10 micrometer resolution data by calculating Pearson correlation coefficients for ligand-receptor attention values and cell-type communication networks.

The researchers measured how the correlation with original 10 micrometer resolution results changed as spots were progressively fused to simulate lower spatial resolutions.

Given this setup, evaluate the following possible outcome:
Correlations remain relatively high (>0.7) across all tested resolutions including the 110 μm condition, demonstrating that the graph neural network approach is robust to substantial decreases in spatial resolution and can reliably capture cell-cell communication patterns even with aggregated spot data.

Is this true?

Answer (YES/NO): NO